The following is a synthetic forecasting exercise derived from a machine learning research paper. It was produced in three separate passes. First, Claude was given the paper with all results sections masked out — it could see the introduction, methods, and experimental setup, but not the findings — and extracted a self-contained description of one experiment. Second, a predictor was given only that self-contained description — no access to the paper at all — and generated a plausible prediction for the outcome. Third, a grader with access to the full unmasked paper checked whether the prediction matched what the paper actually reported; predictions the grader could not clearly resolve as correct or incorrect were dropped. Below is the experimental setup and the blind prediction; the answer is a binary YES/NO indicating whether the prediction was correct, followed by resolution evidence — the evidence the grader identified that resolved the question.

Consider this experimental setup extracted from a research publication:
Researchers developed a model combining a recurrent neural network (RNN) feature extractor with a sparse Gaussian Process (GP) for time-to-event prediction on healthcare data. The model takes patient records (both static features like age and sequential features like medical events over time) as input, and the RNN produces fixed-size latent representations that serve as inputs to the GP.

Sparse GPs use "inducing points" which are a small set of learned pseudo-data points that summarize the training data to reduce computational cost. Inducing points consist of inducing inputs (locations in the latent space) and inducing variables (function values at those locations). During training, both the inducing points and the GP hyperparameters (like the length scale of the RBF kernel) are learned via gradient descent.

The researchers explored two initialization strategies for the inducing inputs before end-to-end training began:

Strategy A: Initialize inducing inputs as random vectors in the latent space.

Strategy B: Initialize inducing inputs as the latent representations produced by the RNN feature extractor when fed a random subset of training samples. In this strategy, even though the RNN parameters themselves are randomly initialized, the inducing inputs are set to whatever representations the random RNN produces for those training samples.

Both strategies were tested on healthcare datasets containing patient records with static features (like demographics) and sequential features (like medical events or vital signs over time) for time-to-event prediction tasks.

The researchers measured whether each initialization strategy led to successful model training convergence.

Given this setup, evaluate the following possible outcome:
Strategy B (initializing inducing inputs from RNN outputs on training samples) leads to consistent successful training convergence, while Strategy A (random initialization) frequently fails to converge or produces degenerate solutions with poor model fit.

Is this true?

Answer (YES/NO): NO